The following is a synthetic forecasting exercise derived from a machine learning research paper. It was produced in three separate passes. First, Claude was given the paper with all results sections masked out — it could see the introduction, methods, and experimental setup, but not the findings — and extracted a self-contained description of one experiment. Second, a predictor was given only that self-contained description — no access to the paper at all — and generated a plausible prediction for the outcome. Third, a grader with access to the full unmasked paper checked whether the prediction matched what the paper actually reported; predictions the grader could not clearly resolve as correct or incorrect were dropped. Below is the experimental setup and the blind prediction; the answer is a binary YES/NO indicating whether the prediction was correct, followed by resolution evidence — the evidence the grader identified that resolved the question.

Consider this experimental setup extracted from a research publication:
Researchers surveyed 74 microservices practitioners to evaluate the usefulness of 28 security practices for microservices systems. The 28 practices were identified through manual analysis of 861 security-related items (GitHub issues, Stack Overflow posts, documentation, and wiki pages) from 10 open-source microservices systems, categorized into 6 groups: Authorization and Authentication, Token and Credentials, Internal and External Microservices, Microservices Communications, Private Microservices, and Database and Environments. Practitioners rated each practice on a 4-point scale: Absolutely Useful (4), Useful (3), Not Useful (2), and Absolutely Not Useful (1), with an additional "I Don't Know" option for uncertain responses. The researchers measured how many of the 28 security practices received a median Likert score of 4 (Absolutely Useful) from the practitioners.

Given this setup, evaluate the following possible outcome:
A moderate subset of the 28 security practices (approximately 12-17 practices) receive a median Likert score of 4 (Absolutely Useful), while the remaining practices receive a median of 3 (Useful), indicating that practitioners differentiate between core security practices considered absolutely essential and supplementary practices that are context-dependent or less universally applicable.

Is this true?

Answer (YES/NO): NO